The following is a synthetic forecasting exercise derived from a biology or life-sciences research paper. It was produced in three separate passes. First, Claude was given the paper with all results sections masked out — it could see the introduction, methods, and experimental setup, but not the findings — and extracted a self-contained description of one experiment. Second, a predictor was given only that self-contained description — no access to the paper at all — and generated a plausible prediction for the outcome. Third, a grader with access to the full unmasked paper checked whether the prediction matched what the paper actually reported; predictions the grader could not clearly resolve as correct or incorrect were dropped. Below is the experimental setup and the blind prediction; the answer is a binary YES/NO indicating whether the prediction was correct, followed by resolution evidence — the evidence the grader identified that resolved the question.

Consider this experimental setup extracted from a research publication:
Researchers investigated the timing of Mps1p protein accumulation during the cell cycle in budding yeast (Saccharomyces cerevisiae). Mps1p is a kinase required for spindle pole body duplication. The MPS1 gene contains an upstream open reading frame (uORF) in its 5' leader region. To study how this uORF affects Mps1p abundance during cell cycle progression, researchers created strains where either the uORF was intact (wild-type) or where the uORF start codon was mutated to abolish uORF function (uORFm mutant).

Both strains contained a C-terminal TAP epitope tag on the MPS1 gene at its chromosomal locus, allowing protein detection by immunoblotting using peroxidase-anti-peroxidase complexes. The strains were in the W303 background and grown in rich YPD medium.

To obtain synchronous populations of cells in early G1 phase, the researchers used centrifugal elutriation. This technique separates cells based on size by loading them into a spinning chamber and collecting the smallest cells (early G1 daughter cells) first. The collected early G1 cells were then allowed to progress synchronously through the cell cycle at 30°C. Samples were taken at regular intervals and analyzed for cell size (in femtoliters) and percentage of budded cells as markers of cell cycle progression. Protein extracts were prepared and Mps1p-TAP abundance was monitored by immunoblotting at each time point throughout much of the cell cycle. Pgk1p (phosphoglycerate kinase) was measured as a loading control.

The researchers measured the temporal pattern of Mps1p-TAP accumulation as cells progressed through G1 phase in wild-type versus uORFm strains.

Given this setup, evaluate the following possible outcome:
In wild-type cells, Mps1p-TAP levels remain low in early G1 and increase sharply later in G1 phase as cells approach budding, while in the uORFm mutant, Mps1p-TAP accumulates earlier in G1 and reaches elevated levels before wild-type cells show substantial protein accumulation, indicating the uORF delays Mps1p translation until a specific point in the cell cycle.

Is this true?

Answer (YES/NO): YES